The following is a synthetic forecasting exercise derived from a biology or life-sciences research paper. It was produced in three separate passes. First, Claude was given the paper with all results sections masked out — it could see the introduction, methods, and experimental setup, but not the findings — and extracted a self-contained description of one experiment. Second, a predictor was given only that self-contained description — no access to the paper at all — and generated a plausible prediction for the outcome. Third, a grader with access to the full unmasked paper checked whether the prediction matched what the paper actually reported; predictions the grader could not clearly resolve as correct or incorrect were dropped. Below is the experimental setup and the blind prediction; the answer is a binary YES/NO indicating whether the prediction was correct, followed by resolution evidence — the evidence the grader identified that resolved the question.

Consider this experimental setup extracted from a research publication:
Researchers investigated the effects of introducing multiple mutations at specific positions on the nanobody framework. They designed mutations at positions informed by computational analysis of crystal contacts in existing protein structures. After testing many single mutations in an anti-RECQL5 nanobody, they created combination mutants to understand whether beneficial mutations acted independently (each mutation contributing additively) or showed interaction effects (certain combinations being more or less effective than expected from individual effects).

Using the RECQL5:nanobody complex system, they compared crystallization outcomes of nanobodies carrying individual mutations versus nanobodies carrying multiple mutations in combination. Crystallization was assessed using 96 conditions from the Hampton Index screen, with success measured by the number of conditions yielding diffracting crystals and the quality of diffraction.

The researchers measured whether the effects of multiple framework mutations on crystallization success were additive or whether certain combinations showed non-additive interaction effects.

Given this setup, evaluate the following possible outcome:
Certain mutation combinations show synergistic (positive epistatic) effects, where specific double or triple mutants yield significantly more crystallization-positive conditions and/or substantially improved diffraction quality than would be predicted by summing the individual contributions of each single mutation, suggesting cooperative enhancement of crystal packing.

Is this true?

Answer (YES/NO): YES